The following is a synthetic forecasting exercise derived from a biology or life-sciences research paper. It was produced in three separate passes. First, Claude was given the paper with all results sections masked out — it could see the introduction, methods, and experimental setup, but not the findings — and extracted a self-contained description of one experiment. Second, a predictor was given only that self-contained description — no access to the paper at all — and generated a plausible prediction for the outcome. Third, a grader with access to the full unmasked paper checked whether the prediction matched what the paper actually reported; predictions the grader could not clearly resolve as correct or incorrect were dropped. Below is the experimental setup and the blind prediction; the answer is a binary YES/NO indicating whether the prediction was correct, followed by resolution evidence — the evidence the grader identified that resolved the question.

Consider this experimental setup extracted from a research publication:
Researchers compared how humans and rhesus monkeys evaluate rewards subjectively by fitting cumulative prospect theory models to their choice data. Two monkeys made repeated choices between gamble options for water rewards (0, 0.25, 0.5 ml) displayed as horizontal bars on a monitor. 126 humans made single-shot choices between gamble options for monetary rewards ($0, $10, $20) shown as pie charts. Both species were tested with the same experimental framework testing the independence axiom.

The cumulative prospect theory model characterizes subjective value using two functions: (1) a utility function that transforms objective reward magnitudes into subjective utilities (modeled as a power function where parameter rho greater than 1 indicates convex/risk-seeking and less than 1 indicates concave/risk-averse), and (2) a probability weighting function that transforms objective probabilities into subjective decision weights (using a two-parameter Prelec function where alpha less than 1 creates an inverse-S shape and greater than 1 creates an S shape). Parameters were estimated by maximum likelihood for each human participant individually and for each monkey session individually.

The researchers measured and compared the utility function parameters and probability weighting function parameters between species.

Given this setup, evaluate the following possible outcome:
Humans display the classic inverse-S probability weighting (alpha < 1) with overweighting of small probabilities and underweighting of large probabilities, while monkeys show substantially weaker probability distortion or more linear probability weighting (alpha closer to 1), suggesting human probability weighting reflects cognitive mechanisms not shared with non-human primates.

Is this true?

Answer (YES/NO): NO